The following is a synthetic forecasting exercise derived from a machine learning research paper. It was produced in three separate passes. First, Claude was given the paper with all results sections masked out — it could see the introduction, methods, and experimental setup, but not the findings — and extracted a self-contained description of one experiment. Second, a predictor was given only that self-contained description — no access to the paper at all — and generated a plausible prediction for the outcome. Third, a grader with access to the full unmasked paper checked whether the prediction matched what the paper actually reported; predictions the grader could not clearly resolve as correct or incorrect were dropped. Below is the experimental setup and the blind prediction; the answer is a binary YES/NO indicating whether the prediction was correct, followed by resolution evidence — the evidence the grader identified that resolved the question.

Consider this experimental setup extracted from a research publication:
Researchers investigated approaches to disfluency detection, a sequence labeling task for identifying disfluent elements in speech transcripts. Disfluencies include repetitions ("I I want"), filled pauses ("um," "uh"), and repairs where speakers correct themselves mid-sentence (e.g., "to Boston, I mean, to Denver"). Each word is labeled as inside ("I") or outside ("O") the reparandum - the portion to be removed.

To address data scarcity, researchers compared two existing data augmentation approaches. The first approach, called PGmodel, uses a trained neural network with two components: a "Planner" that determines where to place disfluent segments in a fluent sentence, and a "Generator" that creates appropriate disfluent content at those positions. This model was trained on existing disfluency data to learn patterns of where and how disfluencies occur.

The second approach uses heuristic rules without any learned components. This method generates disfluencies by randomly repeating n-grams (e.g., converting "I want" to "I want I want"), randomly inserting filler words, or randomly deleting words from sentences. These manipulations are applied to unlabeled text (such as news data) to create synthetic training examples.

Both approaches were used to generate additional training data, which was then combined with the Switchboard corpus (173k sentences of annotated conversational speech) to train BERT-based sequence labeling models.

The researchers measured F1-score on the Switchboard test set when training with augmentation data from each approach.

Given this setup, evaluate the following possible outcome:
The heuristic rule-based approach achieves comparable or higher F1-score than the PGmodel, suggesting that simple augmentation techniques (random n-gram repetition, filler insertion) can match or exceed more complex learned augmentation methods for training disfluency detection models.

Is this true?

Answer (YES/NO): NO